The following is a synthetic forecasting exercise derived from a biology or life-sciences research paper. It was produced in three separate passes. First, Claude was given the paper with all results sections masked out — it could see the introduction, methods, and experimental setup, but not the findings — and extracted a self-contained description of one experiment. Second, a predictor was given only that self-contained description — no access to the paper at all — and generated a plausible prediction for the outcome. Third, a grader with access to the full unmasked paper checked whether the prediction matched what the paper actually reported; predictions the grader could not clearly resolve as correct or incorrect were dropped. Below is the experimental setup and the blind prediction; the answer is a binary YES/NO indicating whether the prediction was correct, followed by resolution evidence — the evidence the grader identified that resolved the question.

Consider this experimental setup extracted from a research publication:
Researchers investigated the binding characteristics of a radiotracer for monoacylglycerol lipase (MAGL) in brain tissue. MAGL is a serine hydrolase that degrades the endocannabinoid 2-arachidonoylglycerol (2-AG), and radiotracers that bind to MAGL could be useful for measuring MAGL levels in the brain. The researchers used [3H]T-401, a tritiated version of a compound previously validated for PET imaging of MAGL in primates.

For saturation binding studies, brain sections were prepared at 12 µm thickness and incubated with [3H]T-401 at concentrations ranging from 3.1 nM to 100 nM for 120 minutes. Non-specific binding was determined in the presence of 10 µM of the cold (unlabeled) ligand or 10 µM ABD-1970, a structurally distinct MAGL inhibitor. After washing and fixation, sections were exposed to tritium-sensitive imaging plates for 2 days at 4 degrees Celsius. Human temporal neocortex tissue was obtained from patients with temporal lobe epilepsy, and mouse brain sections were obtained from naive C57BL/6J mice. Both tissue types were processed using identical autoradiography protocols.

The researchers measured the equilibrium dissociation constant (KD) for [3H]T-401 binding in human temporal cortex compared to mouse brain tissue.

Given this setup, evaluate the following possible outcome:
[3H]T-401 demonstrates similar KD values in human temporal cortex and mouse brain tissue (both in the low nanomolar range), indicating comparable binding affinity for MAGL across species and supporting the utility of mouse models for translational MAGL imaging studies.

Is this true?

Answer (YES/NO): NO